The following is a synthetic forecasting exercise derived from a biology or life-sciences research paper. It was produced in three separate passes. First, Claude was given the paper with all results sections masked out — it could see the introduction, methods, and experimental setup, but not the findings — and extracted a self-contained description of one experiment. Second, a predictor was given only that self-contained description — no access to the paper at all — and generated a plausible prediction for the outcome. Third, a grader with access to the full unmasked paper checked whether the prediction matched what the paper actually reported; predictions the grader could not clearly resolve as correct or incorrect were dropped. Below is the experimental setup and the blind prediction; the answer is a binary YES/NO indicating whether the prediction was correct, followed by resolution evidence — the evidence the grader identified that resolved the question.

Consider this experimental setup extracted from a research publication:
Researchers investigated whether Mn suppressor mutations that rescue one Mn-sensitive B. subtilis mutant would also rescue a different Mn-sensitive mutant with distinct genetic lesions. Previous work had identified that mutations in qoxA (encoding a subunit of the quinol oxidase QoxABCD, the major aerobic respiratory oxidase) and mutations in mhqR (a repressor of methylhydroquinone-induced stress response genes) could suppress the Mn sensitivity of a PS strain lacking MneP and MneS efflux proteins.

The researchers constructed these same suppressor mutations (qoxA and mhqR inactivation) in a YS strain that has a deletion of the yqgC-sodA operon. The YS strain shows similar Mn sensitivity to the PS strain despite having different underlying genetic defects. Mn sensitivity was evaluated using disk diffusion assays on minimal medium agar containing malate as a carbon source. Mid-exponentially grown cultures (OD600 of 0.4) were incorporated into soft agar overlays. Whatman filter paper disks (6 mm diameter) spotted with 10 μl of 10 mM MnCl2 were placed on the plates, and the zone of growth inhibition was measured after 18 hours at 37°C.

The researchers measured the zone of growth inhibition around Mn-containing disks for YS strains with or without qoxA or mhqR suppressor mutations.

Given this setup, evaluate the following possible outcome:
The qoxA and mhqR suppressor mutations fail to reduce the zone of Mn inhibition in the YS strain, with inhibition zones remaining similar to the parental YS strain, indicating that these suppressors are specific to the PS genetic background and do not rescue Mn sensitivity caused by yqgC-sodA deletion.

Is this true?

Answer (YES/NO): NO